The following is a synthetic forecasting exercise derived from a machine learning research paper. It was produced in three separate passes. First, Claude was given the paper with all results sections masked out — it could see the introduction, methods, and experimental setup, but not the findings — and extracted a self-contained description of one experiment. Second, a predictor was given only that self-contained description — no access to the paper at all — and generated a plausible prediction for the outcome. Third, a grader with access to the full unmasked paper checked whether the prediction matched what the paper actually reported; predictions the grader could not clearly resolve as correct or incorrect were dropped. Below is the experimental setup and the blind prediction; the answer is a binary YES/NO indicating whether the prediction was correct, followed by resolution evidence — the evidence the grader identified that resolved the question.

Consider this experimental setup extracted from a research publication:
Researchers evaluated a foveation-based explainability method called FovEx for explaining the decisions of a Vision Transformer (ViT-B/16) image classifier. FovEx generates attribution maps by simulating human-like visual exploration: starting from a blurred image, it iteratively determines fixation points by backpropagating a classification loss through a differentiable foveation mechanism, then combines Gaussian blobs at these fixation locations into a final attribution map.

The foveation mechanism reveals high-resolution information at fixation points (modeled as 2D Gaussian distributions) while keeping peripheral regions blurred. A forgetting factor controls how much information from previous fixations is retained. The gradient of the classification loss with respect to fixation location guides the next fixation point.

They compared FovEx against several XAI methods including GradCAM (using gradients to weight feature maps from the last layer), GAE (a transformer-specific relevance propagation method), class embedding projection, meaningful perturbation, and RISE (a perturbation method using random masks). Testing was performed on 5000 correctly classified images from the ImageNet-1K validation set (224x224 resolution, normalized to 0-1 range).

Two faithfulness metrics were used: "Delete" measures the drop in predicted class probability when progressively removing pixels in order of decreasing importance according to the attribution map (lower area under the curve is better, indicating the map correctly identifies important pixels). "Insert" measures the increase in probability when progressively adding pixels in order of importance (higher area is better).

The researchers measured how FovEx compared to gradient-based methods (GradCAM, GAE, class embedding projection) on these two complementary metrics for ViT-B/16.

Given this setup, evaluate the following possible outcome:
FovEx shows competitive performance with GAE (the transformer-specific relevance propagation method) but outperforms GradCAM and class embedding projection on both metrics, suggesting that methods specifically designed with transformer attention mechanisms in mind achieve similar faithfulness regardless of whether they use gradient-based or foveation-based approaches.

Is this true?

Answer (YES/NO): NO